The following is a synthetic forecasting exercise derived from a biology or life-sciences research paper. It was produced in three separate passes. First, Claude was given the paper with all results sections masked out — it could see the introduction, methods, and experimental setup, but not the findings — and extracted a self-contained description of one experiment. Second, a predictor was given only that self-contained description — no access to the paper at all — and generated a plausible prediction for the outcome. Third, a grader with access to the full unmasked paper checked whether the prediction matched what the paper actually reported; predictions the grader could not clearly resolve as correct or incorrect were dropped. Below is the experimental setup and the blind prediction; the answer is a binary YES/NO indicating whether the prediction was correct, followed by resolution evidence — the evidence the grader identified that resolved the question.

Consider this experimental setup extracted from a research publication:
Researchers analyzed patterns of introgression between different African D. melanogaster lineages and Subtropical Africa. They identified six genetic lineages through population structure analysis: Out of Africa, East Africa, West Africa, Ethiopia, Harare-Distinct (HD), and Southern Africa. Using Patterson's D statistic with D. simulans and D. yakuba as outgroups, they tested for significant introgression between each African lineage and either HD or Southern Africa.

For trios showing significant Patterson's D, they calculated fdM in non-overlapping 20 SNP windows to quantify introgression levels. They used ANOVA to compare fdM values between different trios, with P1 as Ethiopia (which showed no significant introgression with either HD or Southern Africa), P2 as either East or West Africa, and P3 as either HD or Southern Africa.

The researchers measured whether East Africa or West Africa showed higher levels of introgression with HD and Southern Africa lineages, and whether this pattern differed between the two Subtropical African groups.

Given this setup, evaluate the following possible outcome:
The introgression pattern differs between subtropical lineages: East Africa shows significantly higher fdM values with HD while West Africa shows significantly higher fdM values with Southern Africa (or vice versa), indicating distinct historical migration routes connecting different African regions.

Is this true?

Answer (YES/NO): NO